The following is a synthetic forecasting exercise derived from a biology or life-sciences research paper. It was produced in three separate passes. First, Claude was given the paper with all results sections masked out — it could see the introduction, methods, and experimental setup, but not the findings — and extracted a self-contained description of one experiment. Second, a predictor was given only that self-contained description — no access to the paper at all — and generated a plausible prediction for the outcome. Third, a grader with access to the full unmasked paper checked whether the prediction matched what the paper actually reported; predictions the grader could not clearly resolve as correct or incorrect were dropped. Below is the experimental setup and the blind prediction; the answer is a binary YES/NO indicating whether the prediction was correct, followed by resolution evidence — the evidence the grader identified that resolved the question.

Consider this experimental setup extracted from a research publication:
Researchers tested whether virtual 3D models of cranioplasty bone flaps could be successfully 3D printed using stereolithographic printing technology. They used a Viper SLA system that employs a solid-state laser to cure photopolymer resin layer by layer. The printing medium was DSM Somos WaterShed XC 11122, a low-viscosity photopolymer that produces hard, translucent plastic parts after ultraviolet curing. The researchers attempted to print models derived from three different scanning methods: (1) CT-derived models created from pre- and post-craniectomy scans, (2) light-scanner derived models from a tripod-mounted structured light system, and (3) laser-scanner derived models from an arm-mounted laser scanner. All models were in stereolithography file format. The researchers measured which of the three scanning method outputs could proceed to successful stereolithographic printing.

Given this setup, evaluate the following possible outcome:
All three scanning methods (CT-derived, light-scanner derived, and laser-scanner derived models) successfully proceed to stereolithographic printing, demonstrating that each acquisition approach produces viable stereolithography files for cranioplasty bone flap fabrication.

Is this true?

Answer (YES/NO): NO